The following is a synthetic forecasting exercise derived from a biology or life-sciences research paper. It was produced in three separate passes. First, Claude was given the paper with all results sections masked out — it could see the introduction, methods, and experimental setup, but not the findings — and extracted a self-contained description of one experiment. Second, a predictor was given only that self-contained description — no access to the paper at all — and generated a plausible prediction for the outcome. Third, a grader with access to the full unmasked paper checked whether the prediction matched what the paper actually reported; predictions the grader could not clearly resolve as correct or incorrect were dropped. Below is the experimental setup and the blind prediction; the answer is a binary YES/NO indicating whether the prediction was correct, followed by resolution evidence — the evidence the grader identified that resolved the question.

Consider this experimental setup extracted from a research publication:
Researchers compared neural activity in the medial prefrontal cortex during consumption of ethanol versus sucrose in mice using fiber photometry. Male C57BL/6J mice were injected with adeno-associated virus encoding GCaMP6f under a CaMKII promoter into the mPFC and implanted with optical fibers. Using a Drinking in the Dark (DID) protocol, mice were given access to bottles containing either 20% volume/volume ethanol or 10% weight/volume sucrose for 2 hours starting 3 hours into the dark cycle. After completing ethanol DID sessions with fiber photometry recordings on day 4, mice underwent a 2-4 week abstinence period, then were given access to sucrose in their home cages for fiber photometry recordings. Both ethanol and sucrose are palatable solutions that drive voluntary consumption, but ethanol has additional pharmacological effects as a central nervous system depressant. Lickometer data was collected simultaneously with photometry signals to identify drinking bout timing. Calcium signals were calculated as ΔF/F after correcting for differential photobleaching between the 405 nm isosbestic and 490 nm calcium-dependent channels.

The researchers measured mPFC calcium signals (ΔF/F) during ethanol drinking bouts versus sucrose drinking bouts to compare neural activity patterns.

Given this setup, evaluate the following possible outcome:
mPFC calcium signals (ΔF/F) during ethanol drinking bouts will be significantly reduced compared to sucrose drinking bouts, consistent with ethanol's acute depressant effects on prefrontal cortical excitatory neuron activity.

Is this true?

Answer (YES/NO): NO